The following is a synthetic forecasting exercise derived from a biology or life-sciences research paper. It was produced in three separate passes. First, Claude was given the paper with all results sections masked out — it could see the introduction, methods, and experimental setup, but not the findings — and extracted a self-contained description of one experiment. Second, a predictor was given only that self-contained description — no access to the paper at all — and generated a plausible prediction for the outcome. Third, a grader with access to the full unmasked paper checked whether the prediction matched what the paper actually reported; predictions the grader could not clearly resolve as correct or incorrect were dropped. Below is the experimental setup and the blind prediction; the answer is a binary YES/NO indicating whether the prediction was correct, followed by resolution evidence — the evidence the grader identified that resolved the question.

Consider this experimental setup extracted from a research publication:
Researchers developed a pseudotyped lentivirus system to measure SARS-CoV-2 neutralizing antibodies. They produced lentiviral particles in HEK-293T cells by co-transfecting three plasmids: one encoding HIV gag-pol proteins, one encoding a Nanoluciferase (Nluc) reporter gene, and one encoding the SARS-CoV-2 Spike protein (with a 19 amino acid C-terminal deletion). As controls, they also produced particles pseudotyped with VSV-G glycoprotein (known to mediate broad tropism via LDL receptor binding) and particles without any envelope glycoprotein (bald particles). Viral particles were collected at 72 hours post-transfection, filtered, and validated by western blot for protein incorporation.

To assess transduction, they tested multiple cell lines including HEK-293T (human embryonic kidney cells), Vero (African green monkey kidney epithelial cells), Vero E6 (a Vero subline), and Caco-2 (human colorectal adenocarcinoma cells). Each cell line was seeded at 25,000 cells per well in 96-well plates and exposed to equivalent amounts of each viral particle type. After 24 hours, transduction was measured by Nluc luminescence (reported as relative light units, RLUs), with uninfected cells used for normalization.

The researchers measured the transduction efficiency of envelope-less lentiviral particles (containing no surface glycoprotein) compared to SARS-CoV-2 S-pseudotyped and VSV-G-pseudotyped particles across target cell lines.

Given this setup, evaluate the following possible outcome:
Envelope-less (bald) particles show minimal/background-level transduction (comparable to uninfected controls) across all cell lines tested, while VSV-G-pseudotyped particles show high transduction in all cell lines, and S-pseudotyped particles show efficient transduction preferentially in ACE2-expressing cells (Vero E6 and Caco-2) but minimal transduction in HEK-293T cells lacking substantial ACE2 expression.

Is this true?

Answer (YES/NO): NO